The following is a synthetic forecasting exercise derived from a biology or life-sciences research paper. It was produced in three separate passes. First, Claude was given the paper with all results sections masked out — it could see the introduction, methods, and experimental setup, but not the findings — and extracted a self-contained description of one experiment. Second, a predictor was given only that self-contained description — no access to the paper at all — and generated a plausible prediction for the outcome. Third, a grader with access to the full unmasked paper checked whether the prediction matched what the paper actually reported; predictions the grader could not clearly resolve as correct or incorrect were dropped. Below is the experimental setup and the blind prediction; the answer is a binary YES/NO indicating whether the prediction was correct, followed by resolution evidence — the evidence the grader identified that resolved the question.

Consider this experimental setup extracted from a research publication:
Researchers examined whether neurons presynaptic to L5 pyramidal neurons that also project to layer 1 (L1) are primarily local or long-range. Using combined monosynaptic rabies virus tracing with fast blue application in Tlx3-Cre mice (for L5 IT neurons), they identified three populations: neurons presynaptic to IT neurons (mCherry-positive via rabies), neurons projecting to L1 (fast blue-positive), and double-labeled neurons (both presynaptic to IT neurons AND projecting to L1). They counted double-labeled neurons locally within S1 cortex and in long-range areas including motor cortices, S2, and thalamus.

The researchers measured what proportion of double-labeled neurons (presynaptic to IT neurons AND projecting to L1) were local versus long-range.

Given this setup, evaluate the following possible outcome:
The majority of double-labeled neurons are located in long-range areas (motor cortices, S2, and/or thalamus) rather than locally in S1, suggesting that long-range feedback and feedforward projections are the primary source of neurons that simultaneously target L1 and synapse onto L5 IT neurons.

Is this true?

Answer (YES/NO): NO